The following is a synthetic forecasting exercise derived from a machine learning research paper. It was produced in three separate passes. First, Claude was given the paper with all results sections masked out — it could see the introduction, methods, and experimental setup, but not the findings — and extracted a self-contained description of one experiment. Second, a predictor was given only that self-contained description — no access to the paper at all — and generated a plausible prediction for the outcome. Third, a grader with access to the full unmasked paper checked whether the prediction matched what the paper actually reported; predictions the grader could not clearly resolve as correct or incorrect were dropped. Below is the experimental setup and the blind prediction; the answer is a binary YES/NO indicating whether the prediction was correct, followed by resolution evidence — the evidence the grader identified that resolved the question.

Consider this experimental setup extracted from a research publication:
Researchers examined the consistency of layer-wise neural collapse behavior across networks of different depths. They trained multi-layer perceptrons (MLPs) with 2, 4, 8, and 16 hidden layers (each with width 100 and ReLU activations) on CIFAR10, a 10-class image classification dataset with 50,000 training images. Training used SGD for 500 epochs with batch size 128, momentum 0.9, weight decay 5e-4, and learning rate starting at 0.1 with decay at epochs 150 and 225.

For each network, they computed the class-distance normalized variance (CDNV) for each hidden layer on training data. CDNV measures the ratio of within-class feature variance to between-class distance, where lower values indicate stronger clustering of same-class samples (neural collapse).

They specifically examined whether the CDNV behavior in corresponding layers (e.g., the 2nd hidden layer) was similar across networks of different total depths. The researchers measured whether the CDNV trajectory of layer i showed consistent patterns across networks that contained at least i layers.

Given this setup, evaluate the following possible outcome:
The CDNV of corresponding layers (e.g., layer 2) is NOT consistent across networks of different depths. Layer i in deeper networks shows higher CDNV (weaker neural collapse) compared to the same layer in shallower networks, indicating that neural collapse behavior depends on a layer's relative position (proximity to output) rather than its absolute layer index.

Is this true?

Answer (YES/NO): NO